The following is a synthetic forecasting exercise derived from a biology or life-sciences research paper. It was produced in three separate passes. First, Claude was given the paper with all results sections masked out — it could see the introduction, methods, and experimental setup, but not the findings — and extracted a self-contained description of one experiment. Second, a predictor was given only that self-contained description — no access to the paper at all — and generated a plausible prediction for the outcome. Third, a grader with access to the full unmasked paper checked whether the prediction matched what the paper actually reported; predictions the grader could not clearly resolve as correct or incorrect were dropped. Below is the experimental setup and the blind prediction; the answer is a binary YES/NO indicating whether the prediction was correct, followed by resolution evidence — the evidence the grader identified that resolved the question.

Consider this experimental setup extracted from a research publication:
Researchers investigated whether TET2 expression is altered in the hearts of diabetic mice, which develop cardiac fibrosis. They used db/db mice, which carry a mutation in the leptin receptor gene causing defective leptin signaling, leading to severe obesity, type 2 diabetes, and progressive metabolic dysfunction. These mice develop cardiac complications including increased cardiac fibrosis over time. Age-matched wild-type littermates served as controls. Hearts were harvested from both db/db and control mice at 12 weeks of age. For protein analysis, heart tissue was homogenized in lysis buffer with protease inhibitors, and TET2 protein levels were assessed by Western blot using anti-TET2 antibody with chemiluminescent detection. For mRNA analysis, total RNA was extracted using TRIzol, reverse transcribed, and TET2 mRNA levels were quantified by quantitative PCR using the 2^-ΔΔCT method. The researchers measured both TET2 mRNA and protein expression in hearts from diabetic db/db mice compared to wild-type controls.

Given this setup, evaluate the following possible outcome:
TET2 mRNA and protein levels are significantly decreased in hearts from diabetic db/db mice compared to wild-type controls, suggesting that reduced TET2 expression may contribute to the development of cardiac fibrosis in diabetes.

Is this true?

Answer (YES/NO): YES